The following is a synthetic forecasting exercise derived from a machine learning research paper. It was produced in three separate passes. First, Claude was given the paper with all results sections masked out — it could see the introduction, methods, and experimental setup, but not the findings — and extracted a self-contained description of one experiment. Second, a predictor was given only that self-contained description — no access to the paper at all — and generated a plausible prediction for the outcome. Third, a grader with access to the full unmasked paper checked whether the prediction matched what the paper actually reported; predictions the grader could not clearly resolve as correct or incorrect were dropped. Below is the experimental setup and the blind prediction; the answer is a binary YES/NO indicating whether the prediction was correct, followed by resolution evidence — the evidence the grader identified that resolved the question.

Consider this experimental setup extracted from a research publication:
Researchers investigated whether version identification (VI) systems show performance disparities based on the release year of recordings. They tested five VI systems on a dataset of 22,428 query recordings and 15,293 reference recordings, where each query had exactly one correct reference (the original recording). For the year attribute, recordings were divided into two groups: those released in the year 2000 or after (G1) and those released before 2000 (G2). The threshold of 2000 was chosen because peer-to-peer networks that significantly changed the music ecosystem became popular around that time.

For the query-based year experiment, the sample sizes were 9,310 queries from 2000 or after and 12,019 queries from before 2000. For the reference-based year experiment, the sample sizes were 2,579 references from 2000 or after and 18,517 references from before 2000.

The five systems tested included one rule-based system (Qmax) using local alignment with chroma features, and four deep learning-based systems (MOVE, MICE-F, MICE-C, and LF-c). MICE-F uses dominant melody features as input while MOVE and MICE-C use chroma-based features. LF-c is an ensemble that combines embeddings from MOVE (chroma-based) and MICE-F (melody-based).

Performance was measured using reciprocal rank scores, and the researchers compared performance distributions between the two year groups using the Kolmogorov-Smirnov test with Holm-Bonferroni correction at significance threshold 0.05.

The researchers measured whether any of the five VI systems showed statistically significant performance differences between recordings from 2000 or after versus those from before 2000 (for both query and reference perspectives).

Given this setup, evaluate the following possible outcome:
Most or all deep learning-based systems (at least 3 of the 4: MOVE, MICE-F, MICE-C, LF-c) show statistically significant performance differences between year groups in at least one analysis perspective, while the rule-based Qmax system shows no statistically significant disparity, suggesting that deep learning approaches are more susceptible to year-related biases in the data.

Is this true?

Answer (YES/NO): NO